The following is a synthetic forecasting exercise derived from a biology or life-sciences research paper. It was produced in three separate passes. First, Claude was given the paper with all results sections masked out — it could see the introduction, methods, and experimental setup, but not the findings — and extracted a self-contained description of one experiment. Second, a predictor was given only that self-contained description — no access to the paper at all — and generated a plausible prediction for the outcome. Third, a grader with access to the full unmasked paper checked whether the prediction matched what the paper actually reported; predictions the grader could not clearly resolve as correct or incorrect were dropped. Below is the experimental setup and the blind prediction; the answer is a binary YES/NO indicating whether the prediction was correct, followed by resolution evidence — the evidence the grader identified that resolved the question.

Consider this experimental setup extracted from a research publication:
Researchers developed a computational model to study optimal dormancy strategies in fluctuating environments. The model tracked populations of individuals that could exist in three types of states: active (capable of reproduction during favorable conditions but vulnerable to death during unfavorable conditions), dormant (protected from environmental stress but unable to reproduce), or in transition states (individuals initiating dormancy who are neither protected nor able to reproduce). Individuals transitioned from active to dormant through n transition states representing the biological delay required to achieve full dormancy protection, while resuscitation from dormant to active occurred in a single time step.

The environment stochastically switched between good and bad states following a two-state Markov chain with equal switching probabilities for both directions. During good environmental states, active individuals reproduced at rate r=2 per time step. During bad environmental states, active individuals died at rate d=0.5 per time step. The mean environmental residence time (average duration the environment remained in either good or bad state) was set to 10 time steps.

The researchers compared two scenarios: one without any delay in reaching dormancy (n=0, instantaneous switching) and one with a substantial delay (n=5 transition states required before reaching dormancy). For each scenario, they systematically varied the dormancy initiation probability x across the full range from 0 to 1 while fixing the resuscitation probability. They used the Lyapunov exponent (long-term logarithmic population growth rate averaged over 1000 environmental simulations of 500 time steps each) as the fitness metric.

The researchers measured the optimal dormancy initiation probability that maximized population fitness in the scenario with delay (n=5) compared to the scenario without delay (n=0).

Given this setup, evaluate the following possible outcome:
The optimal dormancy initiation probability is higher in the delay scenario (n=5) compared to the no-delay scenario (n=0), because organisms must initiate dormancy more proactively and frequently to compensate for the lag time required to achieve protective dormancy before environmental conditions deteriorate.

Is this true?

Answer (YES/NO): NO